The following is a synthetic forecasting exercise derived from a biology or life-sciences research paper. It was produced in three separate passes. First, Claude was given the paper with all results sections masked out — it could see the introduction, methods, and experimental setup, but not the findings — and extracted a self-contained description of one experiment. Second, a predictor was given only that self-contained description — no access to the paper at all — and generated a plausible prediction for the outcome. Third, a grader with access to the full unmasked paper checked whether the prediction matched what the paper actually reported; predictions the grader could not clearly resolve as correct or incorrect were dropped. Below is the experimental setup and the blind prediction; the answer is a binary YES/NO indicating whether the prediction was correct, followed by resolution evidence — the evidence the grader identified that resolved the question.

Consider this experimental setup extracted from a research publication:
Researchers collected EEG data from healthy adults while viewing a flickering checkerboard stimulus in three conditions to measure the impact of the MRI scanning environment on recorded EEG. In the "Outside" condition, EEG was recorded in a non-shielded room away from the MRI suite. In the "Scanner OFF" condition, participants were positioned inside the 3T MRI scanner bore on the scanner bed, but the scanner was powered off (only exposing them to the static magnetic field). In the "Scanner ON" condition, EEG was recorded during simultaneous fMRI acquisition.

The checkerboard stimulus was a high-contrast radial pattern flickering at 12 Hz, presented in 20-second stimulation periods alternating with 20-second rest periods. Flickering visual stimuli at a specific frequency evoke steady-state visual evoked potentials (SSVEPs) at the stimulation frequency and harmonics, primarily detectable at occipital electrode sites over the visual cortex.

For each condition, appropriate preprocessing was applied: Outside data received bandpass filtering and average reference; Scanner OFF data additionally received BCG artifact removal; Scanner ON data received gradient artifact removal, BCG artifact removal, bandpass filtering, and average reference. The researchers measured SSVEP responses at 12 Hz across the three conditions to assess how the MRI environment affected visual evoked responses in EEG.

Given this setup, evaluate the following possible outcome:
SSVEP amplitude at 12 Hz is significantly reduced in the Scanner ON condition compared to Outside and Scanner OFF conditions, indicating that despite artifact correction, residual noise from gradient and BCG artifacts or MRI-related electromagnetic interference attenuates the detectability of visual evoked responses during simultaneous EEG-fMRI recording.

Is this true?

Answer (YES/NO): NO